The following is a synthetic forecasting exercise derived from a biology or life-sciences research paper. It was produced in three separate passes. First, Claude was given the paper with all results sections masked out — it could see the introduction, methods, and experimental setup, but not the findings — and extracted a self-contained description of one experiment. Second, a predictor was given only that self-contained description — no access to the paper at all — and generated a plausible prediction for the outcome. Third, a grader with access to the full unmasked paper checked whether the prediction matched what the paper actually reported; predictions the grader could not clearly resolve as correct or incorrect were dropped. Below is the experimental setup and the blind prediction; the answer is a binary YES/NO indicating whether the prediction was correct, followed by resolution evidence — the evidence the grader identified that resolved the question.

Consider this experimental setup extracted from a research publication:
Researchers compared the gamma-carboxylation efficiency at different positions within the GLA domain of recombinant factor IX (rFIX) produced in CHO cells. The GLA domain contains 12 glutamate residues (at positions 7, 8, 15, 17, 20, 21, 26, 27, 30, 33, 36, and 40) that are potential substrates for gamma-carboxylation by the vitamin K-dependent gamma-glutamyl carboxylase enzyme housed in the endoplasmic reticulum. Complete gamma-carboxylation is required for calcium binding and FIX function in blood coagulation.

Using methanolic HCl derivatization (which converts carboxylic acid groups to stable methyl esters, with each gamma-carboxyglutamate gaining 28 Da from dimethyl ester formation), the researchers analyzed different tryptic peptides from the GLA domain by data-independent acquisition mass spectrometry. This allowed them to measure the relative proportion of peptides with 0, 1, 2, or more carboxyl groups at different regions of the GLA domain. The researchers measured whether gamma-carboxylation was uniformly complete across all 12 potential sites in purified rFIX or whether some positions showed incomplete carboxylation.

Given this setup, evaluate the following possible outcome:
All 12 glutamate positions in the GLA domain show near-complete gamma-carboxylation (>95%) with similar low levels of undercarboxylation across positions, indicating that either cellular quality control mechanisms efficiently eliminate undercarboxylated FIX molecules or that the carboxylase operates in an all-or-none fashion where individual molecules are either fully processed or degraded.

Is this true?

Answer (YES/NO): NO